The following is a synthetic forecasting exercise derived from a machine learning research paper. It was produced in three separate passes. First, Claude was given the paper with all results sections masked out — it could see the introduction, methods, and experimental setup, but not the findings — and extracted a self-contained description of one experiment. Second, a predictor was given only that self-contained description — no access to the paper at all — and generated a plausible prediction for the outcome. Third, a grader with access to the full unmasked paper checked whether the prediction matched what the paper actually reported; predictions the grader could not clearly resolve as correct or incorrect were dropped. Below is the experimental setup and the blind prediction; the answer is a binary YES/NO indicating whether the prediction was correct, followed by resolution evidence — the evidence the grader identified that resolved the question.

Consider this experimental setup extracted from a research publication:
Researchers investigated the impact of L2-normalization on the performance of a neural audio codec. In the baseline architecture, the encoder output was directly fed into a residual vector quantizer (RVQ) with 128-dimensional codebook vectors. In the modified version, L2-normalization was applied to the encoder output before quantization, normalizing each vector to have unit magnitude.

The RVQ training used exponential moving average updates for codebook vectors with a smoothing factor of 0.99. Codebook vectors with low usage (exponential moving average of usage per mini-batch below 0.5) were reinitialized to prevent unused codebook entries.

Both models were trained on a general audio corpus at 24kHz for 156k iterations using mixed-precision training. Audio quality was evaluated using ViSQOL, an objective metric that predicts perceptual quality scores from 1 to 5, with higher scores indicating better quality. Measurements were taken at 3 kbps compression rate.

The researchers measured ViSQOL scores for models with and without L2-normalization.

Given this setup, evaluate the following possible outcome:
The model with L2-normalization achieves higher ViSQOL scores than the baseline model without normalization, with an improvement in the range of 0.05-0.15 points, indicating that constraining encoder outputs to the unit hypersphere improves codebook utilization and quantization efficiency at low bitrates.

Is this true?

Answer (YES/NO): NO